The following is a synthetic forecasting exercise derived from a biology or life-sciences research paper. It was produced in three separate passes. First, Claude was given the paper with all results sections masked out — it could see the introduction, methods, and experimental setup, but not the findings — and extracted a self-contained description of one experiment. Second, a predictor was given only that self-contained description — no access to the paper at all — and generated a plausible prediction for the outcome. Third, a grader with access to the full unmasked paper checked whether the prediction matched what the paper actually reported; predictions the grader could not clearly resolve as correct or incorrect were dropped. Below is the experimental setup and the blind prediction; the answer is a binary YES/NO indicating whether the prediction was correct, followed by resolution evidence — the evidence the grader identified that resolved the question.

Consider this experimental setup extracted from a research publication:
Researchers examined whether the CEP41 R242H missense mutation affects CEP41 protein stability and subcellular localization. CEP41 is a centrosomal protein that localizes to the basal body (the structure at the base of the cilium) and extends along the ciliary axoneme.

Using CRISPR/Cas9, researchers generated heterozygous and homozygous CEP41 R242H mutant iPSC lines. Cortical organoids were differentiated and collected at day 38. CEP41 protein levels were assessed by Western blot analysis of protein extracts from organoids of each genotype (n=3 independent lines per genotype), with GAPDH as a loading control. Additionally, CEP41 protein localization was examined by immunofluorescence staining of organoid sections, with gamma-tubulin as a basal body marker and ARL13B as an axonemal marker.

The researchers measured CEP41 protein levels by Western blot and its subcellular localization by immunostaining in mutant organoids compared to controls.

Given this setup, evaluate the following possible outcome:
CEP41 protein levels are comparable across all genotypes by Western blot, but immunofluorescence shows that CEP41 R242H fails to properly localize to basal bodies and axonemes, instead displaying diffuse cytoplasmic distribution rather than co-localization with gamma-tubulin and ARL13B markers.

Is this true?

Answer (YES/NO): NO